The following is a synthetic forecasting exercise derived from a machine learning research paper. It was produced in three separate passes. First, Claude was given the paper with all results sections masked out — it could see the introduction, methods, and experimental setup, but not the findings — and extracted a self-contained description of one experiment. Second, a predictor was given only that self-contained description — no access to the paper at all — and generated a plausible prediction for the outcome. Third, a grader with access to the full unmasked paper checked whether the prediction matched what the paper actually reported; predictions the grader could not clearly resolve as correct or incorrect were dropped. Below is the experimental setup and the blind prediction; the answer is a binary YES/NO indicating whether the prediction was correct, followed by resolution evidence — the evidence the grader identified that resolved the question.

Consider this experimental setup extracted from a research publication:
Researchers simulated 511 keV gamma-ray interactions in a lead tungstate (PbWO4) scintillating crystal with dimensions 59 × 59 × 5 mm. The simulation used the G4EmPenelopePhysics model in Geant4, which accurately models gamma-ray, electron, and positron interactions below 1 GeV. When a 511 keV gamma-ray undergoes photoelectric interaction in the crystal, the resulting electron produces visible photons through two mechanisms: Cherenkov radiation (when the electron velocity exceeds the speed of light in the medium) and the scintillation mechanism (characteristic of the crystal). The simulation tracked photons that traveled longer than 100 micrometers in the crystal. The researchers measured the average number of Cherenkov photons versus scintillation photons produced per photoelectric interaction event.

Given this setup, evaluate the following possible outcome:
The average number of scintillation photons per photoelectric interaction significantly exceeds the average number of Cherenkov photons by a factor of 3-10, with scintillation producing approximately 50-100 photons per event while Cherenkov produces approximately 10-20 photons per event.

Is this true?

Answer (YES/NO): NO